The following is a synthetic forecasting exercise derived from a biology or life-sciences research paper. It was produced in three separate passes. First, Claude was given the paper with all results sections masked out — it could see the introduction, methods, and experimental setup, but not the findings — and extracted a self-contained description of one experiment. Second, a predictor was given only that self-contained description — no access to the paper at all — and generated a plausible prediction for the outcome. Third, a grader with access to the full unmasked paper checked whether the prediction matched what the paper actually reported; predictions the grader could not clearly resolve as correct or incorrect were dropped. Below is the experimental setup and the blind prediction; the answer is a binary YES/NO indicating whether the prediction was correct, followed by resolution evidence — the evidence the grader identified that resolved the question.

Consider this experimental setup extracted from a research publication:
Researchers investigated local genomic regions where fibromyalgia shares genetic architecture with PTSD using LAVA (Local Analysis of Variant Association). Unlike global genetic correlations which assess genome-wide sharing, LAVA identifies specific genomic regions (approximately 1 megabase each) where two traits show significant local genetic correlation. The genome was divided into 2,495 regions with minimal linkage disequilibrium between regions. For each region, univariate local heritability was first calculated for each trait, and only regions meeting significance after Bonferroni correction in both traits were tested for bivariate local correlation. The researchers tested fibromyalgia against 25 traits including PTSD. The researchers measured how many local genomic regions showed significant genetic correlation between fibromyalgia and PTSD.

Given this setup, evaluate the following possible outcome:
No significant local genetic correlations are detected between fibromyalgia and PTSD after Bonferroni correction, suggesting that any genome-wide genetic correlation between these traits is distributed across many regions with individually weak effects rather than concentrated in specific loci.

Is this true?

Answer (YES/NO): NO